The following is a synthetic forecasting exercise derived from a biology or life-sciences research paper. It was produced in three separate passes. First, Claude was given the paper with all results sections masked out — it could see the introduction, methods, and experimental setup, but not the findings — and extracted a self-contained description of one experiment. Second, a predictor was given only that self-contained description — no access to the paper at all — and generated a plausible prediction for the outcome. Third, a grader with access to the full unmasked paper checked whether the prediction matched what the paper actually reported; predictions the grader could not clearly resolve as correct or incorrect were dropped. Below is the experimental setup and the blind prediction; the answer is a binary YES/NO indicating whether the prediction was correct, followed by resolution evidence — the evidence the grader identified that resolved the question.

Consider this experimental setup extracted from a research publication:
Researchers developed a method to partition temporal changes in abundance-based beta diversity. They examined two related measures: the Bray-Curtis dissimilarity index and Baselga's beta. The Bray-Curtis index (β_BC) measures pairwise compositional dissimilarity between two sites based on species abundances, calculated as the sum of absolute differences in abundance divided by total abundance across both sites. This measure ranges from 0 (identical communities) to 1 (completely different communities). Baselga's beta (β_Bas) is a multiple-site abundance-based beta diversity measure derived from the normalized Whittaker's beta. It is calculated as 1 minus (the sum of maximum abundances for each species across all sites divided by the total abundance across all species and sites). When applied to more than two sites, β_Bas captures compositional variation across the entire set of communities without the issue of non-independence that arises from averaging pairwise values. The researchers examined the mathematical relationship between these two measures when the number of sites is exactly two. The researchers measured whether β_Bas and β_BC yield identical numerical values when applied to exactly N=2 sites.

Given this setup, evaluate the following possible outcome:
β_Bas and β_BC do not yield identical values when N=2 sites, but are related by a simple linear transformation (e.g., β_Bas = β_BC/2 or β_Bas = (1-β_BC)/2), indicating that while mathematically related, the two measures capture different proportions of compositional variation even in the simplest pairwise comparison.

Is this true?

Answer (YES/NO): NO